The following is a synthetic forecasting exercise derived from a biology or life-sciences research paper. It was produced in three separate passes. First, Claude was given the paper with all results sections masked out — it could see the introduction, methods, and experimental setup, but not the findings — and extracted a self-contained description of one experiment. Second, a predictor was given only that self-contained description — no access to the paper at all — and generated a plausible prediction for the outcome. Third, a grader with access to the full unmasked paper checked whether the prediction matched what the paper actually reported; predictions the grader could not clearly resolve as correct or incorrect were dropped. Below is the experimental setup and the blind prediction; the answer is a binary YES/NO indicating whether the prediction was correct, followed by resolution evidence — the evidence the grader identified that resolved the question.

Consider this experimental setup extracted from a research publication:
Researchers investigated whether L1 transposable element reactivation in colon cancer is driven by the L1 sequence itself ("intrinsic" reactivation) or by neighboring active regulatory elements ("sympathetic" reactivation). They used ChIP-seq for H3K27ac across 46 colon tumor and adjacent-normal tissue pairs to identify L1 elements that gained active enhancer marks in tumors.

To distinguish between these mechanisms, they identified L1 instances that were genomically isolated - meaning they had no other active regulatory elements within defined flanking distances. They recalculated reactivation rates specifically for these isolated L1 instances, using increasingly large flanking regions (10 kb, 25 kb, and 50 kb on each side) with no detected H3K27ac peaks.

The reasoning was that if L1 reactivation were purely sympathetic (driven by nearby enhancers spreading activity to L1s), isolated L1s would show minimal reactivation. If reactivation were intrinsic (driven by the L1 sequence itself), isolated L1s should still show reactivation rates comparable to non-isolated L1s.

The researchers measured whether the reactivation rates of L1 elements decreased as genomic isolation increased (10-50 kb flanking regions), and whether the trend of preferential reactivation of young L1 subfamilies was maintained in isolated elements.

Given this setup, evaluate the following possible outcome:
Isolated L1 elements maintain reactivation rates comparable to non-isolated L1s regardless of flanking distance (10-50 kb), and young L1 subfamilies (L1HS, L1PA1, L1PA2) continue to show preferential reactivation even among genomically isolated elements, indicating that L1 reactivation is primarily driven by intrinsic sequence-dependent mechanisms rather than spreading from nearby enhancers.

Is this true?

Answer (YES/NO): NO